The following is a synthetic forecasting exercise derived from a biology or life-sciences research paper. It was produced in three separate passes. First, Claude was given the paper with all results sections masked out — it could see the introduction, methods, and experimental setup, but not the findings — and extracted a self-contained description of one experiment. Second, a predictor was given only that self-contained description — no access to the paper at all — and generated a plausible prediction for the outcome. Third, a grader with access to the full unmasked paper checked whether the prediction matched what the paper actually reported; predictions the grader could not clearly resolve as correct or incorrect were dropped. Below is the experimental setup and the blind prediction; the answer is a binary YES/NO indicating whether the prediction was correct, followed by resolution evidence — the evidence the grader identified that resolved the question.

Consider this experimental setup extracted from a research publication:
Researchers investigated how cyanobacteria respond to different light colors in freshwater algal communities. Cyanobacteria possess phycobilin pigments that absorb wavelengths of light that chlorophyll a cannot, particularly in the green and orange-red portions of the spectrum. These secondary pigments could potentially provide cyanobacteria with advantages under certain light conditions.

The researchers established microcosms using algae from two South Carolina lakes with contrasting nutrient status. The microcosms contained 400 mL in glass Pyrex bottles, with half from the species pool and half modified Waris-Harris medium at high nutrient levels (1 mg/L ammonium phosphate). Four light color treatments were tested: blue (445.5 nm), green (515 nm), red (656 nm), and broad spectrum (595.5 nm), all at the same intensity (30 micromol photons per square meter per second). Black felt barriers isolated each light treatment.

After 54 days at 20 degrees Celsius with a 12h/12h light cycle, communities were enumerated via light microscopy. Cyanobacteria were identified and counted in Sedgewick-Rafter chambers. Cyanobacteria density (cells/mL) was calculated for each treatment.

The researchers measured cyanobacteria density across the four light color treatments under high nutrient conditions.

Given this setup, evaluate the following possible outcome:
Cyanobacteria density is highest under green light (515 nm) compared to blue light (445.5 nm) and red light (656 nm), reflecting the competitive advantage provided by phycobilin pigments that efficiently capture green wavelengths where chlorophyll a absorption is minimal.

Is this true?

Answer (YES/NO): NO